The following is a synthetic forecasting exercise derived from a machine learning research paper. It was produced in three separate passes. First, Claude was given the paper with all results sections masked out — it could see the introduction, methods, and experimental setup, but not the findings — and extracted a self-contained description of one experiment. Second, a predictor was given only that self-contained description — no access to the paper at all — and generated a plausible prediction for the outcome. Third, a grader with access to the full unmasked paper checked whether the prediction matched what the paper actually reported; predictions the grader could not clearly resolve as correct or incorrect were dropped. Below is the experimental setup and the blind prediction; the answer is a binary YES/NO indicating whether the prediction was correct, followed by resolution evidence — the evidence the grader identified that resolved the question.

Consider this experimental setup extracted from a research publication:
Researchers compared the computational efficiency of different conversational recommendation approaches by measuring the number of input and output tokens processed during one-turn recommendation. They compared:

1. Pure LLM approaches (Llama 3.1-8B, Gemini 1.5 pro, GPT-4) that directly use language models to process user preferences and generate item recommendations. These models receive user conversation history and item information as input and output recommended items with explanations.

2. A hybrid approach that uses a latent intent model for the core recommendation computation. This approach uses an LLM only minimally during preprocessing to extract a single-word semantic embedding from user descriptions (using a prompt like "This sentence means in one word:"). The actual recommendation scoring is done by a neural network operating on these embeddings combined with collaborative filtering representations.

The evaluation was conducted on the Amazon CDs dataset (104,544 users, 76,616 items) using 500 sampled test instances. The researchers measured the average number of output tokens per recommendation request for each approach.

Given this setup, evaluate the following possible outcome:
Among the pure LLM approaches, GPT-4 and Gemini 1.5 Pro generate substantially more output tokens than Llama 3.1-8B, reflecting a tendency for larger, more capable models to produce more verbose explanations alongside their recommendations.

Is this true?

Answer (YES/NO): NO